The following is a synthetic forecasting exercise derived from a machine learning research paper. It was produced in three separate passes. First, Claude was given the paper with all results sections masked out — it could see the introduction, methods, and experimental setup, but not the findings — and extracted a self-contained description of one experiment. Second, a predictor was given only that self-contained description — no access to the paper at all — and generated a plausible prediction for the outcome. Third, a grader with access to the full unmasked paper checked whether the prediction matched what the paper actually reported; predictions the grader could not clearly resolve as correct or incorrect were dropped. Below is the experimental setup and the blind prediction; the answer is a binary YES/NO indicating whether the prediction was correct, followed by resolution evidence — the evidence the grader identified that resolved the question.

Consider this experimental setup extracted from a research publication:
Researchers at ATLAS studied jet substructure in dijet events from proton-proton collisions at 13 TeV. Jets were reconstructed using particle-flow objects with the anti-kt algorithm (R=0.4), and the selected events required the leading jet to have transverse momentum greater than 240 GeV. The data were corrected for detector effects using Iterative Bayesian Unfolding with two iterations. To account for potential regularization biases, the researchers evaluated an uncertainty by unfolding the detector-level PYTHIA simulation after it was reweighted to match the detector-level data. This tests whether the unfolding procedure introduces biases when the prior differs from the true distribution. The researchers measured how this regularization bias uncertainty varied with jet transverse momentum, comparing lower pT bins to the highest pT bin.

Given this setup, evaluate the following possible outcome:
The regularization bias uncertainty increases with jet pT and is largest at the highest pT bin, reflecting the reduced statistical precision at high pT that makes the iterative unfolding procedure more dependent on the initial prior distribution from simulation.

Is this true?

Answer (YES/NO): YES